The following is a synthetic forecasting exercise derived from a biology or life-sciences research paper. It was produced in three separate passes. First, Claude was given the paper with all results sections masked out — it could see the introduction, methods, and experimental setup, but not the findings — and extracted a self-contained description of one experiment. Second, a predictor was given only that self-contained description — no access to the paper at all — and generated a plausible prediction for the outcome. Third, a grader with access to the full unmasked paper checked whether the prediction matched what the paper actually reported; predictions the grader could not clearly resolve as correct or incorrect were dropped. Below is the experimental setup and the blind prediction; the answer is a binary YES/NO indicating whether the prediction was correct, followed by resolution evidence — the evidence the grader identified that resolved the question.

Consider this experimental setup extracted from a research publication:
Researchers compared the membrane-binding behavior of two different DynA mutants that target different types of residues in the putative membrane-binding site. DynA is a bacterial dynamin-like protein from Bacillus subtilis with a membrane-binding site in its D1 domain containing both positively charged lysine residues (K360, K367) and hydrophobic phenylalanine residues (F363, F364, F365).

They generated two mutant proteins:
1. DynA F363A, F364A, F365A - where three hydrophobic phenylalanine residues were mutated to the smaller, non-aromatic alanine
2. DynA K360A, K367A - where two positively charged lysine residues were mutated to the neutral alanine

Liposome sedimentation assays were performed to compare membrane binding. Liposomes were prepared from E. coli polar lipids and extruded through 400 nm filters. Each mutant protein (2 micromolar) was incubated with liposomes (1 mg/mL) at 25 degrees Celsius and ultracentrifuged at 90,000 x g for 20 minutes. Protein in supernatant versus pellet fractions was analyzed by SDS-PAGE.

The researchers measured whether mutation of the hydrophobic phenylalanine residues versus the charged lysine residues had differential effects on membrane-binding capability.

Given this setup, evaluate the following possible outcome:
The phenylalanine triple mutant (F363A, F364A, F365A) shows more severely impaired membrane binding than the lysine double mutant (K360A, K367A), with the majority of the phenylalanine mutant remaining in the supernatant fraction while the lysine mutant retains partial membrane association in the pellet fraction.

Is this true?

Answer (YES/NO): NO